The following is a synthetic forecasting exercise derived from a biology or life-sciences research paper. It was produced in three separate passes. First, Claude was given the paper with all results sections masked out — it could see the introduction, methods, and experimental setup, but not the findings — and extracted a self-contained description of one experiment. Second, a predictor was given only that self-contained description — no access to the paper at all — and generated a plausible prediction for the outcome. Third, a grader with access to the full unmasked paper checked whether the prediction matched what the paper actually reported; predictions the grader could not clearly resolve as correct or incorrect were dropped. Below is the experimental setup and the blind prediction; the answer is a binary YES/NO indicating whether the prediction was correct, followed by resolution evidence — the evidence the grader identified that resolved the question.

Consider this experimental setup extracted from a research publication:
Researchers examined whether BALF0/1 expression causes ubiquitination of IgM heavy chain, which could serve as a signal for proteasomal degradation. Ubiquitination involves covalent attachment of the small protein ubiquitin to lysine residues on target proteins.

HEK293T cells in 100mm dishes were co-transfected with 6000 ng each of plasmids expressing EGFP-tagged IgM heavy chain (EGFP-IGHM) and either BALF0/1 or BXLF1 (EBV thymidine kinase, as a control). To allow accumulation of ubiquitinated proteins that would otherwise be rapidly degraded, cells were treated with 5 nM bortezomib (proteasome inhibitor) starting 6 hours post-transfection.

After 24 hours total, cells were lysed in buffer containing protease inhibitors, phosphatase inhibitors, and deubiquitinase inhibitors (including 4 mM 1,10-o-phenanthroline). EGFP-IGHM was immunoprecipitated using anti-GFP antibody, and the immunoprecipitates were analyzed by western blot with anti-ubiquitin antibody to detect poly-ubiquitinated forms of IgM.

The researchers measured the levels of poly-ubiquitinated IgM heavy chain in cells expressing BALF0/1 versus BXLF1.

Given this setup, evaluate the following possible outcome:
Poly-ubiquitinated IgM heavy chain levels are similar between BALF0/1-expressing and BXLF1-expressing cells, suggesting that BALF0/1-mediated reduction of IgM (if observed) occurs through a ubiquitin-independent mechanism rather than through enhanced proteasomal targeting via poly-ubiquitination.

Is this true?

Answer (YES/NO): NO